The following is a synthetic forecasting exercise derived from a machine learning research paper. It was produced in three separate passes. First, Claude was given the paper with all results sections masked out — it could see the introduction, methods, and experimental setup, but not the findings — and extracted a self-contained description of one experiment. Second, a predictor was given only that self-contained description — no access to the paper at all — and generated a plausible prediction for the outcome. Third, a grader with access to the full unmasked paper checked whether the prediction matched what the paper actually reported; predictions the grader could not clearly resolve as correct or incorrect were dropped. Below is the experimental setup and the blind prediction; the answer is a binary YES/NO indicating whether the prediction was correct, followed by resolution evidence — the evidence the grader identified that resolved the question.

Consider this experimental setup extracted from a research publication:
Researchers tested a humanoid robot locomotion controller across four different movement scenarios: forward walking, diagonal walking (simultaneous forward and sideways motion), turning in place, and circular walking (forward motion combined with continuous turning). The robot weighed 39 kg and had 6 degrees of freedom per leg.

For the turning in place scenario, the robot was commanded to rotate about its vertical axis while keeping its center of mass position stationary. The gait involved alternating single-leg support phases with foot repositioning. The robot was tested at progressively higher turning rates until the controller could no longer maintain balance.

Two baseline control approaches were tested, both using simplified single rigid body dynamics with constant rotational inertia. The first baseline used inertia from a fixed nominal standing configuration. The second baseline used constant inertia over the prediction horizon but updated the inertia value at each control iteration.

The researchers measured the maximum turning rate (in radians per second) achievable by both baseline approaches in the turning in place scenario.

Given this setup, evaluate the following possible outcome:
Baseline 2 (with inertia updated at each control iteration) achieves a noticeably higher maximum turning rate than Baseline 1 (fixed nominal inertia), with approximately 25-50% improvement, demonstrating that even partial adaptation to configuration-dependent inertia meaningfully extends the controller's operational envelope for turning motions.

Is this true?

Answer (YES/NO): NO